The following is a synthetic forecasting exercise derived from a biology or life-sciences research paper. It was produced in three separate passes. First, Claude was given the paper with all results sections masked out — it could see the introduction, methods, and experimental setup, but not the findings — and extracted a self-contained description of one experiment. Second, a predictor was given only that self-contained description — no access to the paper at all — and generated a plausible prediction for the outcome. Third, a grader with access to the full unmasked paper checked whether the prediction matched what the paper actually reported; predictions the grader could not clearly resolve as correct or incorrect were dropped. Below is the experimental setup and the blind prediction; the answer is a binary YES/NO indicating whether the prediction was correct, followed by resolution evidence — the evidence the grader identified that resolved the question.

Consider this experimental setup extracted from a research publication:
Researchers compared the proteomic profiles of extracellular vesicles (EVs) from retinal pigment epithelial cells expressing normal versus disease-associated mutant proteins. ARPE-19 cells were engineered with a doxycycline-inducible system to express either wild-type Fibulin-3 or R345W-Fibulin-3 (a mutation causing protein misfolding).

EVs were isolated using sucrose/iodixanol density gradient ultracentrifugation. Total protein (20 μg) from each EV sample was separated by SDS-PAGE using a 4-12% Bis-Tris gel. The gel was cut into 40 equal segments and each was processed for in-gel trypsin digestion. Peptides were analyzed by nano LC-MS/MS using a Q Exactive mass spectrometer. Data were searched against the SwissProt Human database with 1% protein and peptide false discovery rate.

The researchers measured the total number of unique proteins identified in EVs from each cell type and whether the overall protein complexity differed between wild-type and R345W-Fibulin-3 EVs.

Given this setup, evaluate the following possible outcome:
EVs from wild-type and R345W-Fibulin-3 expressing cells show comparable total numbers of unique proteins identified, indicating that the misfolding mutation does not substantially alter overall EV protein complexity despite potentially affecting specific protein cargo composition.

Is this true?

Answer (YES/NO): YES